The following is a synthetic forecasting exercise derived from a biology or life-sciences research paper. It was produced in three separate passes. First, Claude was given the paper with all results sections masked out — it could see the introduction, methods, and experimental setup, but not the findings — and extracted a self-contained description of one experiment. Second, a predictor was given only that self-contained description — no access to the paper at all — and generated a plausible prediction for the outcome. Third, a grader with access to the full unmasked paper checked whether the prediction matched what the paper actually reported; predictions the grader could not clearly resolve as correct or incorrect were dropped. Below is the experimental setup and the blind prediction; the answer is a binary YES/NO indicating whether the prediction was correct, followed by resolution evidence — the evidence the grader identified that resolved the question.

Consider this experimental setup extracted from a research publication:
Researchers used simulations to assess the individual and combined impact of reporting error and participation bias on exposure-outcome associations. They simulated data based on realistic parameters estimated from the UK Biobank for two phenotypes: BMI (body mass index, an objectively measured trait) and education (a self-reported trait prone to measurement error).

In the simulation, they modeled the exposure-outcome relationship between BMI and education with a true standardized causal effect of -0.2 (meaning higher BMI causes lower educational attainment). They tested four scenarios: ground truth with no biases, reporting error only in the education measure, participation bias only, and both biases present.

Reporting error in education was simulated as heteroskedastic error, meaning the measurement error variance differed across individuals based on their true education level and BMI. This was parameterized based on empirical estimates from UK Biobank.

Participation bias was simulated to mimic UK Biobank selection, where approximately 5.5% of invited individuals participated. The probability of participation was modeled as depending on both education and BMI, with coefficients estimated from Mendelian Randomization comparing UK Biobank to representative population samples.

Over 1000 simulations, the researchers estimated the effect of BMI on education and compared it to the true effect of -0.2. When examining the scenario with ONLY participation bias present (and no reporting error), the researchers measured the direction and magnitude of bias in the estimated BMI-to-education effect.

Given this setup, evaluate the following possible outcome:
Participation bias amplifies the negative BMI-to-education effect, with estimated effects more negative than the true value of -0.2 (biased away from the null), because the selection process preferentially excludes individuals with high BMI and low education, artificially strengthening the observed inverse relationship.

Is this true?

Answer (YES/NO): NO